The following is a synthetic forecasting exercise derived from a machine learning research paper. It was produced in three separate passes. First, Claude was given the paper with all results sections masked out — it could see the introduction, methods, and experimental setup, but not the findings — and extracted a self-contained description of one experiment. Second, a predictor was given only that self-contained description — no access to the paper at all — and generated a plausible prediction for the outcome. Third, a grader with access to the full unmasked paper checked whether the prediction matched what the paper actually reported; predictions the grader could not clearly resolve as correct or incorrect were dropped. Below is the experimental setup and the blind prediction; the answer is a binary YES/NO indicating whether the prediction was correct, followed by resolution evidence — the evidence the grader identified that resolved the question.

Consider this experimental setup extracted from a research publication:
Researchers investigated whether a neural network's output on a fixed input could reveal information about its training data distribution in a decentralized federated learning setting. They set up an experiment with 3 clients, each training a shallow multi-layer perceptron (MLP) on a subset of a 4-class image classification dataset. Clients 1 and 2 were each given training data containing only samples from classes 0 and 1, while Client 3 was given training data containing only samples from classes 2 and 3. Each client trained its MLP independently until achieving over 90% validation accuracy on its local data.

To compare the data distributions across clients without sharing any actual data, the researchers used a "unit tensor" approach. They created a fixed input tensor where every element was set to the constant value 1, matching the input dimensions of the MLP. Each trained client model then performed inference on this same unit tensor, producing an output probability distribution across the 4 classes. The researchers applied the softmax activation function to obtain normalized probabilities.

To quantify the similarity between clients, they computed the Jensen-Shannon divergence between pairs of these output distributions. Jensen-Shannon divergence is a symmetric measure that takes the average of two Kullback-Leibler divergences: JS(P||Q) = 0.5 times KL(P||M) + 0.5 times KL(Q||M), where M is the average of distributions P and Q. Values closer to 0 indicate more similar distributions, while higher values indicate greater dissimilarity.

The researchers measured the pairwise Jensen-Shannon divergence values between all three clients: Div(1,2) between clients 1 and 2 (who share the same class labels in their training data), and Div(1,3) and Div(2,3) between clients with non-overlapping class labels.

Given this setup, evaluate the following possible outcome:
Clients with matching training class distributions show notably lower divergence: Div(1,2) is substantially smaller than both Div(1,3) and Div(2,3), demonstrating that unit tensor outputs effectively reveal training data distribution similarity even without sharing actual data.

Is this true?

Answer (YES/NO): YES